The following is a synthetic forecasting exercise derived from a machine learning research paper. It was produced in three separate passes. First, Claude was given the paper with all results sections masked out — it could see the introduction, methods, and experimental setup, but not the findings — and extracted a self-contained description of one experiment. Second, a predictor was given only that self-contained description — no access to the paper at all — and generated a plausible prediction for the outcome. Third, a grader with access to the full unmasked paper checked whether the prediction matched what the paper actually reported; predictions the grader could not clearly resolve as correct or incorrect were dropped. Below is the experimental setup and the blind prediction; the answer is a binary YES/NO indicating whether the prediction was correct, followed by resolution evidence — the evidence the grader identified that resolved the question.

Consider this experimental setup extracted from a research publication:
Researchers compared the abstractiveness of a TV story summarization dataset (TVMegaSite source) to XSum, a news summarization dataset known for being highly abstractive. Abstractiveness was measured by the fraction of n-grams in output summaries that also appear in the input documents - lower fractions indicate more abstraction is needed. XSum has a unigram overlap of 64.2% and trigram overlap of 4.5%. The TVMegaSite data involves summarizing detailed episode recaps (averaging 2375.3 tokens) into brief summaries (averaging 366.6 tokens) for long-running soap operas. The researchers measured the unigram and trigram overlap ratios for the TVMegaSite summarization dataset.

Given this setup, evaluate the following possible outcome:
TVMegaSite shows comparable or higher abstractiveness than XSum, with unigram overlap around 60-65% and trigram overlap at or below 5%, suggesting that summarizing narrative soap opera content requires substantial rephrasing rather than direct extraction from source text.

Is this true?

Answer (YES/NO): NO